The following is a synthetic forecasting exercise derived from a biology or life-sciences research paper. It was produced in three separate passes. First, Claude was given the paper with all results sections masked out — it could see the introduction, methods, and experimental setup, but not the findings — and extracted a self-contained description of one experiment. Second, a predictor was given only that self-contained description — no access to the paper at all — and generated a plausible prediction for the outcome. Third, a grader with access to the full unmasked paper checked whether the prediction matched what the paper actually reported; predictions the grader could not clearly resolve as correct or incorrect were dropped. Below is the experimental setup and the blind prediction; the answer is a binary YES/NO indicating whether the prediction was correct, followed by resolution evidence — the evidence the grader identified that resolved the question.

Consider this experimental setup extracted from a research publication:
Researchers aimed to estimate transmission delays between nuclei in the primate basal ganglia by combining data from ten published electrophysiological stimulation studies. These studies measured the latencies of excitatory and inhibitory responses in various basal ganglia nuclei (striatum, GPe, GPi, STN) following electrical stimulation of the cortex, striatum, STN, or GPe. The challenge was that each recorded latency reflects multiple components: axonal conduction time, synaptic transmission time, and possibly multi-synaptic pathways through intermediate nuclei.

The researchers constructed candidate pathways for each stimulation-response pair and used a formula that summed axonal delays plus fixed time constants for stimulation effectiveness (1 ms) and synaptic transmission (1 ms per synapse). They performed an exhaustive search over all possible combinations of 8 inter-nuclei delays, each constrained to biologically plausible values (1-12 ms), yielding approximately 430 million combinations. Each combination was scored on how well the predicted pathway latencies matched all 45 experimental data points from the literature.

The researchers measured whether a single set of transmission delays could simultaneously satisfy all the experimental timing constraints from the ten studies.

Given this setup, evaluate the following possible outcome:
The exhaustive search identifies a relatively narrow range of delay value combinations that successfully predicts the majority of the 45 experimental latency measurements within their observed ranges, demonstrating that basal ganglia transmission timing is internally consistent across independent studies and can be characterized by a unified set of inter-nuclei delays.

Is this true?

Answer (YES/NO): NO